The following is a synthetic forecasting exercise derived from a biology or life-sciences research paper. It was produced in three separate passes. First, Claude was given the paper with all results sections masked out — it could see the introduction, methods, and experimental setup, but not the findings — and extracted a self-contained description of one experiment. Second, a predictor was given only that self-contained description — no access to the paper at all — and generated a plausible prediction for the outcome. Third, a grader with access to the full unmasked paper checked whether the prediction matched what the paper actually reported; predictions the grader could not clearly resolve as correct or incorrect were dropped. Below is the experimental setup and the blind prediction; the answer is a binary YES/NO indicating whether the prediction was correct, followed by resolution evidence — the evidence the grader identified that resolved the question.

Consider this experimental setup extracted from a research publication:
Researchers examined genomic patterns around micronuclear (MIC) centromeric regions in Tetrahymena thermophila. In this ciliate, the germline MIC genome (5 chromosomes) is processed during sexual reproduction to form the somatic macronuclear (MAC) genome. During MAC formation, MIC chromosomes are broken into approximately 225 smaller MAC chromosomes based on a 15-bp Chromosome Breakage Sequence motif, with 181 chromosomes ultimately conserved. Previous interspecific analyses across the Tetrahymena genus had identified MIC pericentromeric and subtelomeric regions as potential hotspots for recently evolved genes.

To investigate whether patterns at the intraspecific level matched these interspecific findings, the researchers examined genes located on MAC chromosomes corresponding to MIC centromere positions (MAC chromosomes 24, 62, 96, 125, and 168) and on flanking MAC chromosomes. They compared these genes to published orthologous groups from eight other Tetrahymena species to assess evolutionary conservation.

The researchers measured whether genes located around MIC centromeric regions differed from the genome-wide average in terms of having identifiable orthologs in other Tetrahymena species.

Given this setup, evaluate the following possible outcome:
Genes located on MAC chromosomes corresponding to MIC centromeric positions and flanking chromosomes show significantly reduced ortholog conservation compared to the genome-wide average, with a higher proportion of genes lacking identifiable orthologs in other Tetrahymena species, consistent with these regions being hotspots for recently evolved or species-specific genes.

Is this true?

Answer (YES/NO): YES